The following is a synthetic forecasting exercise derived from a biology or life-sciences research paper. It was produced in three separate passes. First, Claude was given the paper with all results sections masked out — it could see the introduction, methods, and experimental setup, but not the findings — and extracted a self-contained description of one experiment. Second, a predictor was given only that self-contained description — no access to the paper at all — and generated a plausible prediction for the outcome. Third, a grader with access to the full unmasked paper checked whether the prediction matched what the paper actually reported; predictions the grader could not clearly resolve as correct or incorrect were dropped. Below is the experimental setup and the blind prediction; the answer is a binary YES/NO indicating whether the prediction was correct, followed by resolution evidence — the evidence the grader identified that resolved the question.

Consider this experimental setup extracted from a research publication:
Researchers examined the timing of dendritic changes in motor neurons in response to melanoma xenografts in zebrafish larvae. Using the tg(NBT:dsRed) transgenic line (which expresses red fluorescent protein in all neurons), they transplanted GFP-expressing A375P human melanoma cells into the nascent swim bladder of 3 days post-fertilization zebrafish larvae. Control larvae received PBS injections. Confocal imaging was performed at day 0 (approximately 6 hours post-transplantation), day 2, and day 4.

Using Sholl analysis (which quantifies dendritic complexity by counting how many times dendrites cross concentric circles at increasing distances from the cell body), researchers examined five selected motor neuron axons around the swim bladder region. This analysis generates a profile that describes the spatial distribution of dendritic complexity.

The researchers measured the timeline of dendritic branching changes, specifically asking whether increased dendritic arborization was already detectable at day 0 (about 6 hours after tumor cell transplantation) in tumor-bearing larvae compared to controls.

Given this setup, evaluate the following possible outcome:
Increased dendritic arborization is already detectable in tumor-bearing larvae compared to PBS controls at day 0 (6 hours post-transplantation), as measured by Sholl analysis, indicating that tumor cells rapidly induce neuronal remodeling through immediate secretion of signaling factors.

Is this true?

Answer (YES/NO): NO